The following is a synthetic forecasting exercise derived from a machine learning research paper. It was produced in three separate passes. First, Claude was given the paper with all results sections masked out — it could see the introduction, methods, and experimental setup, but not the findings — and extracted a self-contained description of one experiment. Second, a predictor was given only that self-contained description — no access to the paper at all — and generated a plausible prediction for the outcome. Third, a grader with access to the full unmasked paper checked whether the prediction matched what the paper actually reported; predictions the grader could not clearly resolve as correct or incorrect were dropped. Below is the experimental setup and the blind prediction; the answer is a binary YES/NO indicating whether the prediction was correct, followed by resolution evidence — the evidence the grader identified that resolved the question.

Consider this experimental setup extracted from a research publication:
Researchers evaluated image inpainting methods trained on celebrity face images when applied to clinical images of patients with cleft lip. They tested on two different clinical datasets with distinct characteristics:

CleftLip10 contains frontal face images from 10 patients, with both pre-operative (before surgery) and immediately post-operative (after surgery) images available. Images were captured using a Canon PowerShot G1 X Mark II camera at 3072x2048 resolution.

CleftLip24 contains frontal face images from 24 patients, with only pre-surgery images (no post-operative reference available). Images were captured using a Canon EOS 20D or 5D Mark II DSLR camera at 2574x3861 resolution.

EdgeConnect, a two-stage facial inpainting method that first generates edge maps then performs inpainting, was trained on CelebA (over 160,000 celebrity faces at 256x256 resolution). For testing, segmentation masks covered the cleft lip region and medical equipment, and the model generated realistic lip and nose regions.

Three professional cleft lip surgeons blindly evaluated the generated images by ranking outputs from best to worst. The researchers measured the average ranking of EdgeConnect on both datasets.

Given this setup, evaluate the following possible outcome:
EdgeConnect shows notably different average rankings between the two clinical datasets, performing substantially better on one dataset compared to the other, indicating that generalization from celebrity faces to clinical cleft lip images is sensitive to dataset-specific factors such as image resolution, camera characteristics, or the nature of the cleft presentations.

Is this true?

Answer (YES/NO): NO